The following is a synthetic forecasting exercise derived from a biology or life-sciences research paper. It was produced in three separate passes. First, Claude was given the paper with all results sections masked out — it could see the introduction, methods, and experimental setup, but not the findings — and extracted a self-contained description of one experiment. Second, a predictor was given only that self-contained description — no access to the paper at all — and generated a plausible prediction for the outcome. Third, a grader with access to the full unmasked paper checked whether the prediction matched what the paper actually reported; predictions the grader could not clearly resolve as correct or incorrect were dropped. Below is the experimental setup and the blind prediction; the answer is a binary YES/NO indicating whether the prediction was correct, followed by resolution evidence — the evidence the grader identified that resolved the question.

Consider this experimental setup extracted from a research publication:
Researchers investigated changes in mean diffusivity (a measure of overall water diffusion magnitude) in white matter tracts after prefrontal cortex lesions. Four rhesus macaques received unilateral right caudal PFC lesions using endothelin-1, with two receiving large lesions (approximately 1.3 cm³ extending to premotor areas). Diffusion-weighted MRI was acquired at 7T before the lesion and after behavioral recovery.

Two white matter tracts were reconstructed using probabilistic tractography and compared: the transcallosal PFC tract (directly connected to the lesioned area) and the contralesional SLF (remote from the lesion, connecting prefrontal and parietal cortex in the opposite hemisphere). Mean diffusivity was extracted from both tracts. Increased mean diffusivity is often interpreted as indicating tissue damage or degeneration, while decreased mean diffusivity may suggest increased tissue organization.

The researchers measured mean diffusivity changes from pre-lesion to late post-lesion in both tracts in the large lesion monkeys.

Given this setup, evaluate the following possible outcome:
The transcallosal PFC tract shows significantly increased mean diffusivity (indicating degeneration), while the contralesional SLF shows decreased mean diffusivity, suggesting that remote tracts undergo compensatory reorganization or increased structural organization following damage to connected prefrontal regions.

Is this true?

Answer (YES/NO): NO